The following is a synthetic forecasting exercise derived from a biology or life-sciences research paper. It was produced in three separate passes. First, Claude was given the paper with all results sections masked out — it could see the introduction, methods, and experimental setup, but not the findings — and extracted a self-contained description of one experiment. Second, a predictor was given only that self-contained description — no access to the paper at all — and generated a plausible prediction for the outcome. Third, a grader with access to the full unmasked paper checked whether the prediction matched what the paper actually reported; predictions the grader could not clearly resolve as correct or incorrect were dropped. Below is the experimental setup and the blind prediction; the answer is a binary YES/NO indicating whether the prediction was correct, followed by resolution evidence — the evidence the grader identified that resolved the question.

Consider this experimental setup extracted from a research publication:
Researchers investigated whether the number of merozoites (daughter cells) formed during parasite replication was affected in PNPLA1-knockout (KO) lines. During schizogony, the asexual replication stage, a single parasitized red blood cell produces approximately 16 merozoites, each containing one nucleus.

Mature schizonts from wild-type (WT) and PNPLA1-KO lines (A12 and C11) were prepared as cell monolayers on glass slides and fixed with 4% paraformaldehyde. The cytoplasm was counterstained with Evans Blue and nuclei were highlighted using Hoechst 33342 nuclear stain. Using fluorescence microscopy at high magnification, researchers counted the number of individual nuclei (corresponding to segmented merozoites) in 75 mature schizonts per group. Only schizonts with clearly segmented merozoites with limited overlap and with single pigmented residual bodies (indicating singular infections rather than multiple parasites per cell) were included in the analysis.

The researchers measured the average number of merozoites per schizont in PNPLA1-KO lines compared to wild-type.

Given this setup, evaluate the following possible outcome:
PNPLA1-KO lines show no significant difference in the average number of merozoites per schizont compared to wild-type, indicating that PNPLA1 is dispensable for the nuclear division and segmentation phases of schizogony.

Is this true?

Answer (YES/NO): YES